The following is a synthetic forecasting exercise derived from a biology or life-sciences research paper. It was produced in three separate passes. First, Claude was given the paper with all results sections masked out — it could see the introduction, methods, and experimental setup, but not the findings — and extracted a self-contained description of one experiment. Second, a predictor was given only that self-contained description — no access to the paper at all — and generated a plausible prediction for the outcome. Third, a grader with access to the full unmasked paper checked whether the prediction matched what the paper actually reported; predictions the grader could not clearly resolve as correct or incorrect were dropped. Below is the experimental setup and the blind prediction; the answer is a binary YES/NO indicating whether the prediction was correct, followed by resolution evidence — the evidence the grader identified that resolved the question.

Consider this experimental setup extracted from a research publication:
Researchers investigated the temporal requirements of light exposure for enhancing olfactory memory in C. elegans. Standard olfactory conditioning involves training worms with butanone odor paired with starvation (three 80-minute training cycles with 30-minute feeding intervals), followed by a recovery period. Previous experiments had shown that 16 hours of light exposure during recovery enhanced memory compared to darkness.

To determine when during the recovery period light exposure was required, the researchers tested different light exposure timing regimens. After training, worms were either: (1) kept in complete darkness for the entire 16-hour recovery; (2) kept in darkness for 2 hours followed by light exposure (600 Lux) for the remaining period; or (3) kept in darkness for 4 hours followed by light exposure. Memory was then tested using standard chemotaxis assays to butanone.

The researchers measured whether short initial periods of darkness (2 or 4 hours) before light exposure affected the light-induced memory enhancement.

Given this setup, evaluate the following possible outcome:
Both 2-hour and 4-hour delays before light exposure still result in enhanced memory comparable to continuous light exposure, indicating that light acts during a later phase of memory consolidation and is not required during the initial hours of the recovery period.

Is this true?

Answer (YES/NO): NO